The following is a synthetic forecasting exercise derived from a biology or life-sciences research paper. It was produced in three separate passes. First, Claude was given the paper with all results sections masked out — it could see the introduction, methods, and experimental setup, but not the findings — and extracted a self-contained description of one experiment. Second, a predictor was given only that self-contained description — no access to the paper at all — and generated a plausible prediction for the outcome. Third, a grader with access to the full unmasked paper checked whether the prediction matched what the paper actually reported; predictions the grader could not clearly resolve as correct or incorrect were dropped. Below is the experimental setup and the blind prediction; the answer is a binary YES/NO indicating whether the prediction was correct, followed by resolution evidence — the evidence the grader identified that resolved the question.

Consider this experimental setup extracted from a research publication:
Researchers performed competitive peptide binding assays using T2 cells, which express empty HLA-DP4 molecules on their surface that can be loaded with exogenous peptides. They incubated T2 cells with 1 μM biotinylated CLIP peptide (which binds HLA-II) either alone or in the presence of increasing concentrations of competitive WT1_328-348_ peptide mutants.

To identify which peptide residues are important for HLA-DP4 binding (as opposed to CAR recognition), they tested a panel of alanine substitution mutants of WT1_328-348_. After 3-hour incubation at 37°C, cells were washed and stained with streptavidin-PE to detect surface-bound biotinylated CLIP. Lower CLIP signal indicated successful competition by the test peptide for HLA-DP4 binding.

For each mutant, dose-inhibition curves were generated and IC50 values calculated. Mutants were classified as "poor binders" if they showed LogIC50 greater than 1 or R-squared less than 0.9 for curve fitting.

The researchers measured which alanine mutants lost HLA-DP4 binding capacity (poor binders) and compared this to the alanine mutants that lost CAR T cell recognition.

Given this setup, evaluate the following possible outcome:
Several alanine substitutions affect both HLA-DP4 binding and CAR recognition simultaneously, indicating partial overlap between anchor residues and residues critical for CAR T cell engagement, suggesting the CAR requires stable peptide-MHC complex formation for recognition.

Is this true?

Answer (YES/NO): YES